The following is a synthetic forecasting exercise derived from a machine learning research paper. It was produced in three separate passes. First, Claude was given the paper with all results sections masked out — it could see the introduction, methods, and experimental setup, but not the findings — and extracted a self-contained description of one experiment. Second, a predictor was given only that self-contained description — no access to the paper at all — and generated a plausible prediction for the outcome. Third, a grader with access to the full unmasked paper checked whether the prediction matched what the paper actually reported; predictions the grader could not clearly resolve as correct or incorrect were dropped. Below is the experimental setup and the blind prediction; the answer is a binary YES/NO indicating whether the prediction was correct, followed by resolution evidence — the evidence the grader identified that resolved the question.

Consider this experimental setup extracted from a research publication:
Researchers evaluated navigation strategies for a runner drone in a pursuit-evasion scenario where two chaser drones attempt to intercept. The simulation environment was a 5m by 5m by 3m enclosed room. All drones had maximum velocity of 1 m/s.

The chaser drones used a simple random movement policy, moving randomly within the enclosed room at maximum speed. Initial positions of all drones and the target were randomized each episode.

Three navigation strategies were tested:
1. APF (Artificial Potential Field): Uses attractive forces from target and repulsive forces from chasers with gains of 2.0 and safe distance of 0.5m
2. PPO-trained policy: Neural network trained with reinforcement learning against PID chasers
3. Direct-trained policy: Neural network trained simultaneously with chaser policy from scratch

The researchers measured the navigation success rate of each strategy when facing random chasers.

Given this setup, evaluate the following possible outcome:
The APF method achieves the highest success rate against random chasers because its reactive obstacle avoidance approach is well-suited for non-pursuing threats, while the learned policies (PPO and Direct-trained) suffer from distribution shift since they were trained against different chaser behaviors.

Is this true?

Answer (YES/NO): NO